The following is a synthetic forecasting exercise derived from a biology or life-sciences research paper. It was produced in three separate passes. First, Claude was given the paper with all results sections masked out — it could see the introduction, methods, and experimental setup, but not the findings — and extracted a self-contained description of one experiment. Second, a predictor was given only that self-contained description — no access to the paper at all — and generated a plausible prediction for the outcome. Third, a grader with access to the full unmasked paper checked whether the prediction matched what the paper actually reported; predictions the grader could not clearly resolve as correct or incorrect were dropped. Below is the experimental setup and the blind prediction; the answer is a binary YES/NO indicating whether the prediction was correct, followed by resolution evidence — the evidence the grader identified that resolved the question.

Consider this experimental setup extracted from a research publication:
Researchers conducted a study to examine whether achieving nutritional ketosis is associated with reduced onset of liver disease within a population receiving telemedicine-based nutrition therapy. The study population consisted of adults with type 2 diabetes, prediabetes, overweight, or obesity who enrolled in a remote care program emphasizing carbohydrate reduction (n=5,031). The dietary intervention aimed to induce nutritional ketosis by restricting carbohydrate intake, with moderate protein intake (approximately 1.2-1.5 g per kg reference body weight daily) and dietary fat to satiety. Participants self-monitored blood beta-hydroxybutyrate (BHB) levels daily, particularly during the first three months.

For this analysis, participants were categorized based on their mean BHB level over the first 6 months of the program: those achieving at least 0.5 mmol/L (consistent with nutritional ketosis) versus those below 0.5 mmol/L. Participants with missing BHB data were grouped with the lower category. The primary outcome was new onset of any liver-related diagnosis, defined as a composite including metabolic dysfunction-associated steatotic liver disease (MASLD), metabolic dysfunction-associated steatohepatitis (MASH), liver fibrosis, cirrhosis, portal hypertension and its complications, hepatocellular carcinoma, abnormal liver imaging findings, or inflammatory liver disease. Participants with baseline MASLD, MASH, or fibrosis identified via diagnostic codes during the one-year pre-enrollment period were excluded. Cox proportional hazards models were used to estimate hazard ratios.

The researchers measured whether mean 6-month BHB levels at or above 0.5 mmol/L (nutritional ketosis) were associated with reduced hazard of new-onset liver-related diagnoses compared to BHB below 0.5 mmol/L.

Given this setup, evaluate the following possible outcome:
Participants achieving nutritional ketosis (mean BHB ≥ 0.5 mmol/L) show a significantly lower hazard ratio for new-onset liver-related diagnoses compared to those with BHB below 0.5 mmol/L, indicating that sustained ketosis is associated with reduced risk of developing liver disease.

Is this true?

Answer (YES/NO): NO